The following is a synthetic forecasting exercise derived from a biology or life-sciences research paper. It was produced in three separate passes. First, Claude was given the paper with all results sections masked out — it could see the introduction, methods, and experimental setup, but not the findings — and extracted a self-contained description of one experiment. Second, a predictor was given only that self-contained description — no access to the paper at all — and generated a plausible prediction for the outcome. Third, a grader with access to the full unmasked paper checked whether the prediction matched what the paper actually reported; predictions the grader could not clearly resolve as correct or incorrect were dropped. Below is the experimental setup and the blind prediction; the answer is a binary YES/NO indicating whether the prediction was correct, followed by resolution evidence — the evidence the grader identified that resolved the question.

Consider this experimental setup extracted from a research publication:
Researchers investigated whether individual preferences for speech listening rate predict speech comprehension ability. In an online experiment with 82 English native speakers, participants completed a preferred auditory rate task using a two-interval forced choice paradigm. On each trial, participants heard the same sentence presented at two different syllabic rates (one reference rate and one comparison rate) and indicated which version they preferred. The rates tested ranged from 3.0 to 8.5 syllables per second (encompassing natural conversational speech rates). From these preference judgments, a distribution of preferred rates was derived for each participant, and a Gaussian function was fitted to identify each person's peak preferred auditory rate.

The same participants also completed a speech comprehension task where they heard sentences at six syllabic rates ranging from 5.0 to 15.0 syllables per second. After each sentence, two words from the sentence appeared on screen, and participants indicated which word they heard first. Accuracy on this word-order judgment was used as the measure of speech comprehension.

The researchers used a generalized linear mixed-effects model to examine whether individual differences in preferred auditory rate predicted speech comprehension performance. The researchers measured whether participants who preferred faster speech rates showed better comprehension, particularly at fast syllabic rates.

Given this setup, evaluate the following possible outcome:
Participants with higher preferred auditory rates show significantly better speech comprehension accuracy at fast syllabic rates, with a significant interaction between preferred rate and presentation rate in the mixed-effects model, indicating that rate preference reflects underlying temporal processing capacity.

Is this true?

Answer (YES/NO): NO